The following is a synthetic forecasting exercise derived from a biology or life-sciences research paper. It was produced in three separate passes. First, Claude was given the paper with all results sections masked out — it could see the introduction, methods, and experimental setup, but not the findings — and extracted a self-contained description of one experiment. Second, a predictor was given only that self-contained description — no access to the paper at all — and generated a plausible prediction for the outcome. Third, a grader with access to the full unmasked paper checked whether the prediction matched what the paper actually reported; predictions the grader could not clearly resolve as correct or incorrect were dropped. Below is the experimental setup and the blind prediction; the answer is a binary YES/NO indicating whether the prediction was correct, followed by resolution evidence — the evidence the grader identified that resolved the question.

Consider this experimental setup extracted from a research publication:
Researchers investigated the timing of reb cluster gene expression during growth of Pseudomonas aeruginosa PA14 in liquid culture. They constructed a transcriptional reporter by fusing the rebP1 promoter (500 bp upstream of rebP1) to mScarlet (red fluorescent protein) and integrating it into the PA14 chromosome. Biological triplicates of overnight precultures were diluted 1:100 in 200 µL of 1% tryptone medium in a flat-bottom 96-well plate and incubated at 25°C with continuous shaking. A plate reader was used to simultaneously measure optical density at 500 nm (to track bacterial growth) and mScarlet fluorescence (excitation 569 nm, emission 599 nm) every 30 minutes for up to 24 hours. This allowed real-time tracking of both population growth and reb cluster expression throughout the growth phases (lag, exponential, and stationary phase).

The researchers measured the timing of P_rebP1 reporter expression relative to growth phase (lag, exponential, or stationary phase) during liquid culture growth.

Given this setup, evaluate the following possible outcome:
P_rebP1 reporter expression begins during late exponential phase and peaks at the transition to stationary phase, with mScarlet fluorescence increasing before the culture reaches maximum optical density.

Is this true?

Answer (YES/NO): NO